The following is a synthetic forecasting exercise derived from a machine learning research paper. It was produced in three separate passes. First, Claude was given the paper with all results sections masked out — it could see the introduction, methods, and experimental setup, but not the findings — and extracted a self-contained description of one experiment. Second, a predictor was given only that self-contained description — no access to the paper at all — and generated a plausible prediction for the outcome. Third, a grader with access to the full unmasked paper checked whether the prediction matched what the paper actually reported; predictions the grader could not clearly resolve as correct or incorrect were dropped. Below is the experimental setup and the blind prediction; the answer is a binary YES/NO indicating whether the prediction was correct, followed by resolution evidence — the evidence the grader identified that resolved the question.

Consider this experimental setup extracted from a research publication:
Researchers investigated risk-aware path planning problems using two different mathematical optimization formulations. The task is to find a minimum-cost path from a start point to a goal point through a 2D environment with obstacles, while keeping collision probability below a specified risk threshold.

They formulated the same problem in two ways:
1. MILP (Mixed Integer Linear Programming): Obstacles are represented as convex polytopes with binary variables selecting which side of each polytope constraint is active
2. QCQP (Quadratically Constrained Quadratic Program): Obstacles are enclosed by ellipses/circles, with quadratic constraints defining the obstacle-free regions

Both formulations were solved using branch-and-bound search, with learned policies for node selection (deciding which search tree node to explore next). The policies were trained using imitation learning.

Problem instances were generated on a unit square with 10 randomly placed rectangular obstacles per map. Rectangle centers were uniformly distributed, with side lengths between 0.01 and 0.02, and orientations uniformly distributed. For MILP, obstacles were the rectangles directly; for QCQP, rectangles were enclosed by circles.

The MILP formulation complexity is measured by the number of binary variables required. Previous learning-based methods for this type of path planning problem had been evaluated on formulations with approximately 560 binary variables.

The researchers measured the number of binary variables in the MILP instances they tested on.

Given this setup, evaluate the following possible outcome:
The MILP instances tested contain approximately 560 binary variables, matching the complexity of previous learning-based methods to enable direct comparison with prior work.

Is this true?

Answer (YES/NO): NO